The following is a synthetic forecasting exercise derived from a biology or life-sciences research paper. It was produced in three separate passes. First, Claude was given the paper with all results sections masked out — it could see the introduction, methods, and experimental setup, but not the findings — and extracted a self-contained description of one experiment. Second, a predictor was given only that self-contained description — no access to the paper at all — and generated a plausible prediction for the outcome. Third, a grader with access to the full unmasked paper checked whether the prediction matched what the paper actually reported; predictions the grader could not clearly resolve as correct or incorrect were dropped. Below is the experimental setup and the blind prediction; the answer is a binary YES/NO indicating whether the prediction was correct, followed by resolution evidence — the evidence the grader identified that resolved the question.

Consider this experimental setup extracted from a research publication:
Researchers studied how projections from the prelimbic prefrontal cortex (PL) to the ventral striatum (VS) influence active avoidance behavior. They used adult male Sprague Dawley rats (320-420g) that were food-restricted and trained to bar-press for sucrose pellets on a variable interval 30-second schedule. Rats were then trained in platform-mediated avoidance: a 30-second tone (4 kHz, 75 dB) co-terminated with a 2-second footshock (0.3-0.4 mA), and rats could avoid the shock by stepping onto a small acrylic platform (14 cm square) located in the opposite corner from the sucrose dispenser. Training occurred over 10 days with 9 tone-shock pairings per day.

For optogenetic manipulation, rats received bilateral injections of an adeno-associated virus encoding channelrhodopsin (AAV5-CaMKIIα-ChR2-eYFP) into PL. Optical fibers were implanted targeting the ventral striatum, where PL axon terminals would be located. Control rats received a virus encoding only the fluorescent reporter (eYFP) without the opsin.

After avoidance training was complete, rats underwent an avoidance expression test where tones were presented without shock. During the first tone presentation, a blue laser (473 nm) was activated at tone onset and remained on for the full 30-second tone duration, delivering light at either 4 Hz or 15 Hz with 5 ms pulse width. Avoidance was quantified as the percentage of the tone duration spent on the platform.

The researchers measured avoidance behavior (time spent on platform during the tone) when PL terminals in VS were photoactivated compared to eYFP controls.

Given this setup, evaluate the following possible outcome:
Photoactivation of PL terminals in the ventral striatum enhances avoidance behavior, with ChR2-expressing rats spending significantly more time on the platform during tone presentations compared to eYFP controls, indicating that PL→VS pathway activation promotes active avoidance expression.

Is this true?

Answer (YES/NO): NO